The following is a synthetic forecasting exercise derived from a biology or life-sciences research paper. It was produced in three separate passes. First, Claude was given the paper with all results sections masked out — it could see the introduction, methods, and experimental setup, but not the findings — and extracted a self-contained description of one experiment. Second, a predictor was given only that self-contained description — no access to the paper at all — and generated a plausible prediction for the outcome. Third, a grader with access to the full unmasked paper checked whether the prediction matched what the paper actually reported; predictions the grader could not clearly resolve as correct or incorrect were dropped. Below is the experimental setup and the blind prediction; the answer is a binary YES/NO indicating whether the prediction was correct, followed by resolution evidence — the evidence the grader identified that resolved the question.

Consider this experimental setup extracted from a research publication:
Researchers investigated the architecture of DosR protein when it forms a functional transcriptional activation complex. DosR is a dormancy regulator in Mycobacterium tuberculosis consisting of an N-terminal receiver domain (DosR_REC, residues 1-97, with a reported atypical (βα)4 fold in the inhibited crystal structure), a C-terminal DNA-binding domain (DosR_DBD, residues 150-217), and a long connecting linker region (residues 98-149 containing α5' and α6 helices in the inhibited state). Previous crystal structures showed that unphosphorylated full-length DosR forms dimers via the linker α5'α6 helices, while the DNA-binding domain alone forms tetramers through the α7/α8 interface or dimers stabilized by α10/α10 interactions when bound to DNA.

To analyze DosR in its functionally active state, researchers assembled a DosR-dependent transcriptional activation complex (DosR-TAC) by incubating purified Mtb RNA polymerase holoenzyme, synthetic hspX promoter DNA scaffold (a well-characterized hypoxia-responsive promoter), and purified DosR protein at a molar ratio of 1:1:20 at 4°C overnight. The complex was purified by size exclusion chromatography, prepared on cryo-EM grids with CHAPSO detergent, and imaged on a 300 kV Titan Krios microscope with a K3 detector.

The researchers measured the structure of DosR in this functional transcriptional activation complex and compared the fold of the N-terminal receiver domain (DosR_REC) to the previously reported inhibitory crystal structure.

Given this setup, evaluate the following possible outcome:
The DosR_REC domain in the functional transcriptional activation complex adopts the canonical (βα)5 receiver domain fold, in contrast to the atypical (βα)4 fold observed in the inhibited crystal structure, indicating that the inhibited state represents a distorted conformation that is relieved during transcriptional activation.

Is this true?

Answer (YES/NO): YES